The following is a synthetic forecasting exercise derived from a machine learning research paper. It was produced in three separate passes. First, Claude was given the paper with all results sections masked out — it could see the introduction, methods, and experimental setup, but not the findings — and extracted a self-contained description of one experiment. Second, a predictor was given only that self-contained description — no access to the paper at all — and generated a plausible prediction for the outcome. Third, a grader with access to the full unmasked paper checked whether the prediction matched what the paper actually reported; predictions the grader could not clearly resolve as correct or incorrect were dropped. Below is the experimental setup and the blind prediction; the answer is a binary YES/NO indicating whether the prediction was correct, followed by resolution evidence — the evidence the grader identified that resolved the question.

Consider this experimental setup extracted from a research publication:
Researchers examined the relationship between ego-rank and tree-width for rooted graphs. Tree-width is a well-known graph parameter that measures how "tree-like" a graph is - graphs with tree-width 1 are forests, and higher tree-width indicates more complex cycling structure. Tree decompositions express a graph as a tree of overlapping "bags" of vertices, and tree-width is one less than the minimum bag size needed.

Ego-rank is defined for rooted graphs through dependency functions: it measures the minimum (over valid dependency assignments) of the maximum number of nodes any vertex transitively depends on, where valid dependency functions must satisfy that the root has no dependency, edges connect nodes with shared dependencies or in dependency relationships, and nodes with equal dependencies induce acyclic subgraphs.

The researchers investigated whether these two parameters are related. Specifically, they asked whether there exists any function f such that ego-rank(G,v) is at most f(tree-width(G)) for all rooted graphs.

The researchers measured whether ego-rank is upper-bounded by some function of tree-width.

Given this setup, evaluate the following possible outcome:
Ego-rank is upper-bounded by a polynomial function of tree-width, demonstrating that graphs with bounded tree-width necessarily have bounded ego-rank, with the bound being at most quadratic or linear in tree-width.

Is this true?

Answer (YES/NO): NO